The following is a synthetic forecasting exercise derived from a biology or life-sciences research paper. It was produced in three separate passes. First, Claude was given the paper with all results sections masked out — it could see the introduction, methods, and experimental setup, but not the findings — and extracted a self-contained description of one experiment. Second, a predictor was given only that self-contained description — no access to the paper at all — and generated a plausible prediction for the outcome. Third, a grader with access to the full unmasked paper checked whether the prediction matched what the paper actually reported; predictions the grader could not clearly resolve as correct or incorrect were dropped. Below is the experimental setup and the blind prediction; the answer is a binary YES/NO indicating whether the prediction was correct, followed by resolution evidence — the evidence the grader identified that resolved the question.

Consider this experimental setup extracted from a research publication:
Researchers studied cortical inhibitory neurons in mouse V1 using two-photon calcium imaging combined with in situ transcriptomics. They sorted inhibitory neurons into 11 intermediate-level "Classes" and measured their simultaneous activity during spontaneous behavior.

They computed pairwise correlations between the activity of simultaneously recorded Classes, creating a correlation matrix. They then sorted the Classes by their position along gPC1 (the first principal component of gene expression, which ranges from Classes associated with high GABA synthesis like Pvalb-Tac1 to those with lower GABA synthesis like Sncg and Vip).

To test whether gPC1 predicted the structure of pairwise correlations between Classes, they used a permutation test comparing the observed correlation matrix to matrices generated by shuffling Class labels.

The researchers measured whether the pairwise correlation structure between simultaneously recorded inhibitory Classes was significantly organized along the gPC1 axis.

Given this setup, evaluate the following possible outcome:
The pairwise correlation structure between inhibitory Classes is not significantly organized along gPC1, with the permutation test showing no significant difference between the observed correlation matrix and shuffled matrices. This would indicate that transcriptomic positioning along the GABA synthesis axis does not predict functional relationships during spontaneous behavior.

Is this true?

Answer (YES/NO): NO